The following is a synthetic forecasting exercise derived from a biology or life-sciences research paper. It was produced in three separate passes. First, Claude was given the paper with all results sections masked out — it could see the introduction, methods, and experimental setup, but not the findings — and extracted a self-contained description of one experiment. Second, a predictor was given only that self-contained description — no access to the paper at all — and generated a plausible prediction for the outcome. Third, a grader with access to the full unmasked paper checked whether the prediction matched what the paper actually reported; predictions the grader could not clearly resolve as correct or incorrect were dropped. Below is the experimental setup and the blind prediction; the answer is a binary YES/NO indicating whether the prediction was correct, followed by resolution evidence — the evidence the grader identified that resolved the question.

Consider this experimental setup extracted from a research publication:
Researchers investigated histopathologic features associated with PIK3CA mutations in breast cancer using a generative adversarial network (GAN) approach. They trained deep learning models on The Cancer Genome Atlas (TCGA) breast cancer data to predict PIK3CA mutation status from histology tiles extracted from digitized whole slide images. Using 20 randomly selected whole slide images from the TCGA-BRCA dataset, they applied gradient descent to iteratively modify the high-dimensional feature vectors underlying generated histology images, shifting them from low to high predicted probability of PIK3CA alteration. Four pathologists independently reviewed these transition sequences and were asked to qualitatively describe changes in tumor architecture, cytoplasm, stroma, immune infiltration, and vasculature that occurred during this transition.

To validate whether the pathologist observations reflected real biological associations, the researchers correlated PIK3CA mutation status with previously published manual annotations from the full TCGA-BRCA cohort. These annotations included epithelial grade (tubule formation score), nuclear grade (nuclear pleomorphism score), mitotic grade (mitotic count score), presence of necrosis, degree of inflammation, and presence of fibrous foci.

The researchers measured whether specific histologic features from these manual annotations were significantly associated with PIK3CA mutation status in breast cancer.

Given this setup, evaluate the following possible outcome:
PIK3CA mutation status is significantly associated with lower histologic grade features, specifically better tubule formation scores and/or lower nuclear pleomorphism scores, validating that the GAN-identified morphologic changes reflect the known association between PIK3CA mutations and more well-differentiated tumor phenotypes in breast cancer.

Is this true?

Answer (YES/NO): YES